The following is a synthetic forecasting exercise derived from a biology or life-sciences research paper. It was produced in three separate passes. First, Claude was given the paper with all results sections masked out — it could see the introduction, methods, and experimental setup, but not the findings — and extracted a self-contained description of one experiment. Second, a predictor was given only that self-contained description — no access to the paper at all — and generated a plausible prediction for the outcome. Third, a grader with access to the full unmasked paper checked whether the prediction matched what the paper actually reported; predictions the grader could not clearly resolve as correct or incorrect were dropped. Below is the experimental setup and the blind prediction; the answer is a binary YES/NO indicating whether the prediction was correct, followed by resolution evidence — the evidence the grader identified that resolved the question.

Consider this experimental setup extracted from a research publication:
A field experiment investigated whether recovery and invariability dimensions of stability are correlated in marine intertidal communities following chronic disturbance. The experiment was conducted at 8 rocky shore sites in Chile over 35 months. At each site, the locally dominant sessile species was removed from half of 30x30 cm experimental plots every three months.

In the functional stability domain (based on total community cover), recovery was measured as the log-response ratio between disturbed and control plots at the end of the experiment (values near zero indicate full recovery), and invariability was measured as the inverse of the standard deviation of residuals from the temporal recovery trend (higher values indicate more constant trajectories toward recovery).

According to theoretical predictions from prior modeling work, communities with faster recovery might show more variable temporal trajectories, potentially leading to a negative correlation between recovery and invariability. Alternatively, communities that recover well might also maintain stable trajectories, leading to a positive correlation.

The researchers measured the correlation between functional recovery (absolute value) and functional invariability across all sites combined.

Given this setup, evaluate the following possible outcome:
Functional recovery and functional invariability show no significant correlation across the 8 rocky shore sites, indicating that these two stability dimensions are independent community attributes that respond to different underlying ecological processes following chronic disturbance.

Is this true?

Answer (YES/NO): YES